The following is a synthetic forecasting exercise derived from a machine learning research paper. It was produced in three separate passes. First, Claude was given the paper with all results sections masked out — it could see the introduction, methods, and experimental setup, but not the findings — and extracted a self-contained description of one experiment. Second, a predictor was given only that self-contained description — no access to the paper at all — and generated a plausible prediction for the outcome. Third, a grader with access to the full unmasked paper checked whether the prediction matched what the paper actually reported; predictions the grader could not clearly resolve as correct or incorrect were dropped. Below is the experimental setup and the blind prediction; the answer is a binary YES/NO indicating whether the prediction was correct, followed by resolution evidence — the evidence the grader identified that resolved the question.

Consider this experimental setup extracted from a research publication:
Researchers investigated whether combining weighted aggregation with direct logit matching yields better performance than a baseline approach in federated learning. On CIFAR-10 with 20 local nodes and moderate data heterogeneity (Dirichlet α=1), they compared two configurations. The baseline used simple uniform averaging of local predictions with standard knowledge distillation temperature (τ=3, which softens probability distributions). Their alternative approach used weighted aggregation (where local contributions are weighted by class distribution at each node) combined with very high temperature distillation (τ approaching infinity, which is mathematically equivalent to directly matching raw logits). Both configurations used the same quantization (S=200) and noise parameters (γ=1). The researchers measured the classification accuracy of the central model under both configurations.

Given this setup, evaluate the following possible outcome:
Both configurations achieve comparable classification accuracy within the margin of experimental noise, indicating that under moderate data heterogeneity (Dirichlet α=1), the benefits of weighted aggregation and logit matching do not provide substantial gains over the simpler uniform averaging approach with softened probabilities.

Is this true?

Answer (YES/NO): NO